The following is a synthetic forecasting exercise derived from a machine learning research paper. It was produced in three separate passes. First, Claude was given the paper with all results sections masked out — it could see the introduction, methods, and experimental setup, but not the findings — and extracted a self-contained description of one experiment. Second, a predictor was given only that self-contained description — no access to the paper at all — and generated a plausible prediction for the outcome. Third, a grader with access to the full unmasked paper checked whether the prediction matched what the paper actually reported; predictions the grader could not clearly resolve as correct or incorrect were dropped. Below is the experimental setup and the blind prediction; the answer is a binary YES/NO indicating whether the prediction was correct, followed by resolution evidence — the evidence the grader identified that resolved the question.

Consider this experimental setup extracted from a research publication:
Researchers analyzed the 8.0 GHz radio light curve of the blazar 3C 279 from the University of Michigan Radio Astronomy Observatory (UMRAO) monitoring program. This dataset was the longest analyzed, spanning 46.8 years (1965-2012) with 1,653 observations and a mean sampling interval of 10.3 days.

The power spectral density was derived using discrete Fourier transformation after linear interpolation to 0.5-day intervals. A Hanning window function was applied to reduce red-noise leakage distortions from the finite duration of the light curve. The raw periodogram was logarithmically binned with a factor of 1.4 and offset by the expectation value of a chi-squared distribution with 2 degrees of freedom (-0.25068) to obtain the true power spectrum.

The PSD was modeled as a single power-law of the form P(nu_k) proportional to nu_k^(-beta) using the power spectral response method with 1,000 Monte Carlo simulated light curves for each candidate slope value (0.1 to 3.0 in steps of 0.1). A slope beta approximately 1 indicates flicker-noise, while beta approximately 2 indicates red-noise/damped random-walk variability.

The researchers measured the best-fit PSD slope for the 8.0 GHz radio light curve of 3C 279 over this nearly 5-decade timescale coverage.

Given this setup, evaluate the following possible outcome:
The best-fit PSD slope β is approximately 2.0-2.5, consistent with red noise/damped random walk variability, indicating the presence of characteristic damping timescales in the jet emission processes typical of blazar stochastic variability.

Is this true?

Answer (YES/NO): YES